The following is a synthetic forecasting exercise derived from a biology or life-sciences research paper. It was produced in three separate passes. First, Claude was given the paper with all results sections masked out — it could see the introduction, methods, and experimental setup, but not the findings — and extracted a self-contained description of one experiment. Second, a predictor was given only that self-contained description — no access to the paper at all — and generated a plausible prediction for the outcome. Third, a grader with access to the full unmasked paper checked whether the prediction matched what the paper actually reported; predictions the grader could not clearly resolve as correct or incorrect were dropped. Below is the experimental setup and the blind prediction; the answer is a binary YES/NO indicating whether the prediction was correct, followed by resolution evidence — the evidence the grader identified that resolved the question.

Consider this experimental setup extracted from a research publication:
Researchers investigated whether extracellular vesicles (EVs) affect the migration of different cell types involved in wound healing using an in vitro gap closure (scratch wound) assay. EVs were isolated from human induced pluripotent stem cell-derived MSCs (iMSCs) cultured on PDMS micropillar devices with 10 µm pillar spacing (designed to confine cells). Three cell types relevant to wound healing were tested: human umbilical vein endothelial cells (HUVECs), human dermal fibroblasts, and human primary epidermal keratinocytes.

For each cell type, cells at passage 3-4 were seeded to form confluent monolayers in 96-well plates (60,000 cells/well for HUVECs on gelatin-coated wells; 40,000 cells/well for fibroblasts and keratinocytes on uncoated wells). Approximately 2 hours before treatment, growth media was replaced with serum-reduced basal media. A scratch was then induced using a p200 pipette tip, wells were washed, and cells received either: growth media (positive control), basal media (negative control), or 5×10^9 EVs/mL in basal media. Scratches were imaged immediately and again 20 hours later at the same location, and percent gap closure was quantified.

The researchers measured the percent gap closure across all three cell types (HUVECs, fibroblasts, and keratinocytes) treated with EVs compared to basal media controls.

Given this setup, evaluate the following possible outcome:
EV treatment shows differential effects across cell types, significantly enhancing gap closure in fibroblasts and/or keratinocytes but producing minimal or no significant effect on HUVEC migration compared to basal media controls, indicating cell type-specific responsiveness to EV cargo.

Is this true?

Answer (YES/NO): NO